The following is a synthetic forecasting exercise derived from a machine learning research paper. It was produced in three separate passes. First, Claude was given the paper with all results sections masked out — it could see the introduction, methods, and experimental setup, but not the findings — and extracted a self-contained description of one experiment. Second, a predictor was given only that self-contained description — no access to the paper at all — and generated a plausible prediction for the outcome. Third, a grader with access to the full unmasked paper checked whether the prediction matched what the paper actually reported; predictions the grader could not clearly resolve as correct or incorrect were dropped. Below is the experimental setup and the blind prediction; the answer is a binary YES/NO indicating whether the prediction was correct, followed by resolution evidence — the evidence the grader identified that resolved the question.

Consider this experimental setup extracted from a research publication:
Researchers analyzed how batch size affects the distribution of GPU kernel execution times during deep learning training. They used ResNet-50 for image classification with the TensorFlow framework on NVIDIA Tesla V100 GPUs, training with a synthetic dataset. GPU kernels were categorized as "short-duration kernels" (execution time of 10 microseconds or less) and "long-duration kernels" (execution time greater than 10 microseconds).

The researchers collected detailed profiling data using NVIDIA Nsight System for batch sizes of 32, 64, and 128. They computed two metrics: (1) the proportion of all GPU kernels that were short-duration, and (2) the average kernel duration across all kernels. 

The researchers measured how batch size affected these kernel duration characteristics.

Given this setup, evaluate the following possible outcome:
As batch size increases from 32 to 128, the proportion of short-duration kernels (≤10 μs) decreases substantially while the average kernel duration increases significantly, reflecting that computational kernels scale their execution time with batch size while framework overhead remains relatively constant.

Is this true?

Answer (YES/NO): NO